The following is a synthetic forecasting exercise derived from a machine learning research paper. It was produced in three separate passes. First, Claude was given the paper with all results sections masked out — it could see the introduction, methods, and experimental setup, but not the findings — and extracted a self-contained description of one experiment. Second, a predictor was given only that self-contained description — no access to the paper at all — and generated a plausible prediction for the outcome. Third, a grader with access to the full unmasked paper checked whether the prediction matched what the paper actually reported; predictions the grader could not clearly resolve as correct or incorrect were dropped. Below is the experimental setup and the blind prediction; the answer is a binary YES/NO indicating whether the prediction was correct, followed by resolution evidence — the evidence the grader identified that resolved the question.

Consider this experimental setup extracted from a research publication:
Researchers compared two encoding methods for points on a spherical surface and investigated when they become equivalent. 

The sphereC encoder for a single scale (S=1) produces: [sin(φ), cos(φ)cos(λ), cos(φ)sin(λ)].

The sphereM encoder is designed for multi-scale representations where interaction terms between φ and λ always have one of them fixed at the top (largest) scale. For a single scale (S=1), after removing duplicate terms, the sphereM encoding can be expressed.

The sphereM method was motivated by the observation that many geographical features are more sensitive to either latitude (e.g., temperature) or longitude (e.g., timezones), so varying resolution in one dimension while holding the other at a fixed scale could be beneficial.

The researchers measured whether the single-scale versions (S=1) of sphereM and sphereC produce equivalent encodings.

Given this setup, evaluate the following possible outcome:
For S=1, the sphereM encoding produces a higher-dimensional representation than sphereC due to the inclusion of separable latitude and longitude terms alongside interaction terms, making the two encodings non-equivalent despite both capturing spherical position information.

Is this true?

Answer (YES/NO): NO